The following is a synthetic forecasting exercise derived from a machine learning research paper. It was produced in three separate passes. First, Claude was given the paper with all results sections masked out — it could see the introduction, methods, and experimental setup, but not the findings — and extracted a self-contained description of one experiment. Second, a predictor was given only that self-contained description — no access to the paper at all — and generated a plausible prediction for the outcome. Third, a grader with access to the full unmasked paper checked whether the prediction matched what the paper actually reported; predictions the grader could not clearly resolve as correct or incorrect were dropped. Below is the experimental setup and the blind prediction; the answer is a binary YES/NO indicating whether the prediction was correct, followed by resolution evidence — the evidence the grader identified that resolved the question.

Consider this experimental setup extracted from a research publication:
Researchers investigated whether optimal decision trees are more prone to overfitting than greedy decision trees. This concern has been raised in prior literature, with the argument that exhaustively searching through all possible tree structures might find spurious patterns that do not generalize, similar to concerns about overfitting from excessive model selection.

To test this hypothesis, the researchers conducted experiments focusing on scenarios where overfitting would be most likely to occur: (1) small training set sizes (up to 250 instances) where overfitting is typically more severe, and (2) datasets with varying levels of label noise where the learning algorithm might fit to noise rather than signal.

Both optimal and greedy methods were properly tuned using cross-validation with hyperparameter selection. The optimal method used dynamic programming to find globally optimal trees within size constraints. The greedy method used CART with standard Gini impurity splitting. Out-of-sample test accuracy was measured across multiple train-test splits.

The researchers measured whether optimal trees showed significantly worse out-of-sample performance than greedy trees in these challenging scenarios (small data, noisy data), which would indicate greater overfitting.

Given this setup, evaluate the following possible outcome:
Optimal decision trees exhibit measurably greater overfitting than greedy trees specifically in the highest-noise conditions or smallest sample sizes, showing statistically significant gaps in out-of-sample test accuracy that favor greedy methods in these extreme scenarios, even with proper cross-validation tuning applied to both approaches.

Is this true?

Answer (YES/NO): NO